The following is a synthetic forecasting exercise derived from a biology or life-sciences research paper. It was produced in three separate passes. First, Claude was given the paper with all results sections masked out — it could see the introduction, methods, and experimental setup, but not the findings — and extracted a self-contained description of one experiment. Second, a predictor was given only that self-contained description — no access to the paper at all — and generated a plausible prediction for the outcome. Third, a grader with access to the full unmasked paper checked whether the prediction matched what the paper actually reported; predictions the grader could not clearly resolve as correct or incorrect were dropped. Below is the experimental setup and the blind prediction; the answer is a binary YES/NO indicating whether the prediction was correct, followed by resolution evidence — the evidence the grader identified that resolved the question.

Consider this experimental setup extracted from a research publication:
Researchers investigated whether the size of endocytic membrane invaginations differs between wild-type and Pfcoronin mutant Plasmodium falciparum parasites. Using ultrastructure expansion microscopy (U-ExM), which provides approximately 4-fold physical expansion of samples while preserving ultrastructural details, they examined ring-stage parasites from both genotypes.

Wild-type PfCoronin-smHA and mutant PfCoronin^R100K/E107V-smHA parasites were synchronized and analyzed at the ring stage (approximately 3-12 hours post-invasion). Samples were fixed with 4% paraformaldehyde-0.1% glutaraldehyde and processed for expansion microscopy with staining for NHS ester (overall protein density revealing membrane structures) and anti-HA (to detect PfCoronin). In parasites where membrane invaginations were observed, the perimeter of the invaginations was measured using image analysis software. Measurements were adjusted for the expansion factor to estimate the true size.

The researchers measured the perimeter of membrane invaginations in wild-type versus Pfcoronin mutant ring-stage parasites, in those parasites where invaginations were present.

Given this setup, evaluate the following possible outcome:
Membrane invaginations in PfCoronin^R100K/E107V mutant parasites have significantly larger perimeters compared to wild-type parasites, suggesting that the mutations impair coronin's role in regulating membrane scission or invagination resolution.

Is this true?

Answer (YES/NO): NO